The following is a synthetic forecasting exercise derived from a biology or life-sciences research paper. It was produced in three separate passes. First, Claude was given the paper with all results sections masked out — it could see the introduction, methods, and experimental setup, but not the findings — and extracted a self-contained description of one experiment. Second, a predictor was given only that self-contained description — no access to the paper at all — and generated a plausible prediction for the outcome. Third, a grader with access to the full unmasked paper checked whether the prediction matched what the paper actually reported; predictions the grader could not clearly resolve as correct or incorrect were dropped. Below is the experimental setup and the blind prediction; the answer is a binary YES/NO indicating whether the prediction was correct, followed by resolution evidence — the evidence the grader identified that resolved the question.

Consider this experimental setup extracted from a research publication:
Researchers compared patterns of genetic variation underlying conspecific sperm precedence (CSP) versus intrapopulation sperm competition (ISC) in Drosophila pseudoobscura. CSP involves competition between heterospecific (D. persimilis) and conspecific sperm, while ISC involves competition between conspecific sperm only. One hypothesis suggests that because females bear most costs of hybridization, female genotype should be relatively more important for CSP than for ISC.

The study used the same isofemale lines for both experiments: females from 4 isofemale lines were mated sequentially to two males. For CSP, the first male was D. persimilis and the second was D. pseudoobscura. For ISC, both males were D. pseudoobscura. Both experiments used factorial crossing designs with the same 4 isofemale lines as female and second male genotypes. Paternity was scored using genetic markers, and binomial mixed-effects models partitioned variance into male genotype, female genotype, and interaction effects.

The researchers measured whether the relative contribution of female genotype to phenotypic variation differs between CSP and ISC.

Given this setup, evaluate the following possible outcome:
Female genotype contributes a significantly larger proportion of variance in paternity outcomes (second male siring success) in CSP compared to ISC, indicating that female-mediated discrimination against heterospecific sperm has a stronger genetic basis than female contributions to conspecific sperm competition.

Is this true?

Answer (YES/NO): YES